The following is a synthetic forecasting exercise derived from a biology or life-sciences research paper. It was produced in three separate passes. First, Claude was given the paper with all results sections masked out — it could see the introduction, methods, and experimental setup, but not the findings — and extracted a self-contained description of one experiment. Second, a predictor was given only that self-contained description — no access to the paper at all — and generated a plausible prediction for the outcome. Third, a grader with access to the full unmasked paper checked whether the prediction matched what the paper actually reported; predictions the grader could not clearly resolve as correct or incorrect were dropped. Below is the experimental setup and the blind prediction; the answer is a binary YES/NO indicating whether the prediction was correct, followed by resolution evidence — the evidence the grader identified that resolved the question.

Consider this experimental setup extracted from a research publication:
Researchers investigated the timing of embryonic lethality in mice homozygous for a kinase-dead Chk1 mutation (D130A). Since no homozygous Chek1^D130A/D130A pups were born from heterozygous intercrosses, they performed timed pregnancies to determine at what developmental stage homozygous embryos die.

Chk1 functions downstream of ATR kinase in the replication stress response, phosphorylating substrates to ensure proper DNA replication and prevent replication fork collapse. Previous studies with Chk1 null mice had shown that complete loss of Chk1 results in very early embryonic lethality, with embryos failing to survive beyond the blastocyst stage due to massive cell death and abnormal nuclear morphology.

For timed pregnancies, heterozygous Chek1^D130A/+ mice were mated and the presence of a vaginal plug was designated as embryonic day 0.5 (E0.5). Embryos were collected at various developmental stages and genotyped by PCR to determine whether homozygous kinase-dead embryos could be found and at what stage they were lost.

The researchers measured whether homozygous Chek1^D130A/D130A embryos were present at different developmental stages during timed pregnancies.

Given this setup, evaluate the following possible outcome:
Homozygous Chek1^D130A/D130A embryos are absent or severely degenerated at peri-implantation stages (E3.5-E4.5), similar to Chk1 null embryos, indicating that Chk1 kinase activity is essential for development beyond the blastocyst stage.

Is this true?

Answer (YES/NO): NO